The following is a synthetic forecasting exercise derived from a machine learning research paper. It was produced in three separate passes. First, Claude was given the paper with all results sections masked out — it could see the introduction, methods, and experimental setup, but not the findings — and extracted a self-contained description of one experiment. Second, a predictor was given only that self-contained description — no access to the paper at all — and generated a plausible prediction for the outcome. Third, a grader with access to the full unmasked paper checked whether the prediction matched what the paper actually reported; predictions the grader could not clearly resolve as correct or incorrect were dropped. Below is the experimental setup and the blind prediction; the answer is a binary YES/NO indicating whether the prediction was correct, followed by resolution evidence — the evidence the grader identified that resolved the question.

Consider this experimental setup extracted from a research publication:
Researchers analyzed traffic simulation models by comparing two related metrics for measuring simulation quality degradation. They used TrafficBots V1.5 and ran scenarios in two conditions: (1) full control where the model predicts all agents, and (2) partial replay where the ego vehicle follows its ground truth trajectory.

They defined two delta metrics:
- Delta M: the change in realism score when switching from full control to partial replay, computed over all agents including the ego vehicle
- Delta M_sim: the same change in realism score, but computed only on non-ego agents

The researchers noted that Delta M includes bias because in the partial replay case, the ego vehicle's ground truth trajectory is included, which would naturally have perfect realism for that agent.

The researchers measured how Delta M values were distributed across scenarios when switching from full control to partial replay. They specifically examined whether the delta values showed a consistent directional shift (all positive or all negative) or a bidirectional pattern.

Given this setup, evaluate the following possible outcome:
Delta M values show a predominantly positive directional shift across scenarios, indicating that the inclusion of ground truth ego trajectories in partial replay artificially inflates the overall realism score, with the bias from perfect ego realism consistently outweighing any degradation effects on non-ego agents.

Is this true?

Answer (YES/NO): NO